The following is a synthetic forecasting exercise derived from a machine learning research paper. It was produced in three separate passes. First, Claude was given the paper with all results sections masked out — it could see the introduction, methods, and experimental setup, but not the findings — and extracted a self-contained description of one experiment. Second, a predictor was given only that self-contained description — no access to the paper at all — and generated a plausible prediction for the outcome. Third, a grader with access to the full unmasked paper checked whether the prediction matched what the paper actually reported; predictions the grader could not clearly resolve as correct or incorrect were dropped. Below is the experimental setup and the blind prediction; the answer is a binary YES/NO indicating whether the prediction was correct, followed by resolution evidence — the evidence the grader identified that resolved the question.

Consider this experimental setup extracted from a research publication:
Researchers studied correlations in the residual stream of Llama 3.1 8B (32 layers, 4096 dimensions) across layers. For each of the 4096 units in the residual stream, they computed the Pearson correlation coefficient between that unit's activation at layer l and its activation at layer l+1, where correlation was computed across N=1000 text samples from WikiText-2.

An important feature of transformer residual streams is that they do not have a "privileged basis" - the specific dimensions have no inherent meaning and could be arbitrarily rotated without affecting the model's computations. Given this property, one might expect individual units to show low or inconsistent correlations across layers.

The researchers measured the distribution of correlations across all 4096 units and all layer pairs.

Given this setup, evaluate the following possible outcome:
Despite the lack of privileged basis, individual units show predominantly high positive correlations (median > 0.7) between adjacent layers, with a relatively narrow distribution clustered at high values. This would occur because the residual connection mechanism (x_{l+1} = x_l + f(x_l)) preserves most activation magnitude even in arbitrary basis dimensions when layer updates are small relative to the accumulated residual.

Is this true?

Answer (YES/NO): YES